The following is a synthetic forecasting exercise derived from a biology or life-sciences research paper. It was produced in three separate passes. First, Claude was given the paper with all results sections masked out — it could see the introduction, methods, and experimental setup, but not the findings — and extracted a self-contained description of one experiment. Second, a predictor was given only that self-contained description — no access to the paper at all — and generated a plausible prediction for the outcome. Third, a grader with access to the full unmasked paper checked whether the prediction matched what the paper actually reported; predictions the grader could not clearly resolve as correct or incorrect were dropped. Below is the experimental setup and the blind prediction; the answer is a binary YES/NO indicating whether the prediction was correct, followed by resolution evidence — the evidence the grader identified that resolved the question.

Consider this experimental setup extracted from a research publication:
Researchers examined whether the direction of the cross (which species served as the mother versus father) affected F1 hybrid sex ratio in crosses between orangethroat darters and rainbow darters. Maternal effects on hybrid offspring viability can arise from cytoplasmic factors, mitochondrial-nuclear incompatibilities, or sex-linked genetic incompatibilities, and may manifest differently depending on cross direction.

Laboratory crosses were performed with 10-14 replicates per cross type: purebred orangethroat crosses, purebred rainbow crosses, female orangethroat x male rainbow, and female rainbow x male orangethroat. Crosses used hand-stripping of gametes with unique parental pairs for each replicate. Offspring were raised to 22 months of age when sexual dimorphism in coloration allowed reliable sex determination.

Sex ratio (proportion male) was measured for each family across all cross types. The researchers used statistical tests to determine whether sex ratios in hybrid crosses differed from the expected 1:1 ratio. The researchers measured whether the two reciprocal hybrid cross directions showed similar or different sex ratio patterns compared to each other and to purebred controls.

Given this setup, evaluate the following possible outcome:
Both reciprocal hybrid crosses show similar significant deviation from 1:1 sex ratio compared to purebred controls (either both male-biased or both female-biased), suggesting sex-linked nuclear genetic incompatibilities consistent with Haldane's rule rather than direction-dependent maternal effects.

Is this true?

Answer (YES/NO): YES